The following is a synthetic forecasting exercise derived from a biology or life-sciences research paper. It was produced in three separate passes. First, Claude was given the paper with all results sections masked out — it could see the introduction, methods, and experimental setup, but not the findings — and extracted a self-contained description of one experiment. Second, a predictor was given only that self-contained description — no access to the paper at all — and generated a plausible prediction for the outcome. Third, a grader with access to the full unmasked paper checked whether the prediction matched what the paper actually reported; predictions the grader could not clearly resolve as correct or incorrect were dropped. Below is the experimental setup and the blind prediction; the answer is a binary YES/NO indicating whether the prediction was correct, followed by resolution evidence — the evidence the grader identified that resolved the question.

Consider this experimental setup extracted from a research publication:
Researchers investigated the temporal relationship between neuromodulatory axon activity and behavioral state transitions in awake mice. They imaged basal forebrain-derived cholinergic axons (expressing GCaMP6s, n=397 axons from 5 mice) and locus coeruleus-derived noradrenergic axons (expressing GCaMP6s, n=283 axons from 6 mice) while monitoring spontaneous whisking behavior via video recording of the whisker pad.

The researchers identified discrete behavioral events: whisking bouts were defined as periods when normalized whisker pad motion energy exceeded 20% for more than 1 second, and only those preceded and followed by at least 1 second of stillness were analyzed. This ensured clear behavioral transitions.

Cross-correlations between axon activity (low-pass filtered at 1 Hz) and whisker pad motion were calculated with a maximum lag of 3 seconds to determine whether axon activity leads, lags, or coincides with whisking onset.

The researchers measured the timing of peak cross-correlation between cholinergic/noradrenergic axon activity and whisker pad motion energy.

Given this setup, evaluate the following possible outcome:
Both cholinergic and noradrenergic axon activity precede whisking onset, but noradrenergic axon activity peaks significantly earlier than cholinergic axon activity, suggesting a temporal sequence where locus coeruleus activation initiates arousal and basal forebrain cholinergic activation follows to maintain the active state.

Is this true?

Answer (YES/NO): NO